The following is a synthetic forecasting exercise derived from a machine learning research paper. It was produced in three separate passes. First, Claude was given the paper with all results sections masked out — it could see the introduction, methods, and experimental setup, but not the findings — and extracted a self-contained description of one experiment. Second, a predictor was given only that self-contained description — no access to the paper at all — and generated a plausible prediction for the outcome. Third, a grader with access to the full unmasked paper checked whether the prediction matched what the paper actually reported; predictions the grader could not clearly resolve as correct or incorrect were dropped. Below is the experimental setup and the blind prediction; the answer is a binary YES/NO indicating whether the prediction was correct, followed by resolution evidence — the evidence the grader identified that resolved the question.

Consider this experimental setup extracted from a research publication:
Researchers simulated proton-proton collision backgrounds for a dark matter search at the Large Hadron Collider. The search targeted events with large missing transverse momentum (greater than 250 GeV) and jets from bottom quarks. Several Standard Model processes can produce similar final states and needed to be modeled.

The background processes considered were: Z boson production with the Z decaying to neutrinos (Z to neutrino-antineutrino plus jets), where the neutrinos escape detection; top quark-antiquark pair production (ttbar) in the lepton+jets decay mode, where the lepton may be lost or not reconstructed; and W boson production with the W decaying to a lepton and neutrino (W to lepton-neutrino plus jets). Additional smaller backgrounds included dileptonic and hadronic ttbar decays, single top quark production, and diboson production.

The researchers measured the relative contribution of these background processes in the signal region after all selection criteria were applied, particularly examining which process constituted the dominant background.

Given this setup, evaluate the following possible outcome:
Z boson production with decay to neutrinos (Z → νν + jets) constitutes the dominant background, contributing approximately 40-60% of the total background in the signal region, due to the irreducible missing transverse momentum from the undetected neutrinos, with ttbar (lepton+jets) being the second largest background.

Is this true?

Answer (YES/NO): NO